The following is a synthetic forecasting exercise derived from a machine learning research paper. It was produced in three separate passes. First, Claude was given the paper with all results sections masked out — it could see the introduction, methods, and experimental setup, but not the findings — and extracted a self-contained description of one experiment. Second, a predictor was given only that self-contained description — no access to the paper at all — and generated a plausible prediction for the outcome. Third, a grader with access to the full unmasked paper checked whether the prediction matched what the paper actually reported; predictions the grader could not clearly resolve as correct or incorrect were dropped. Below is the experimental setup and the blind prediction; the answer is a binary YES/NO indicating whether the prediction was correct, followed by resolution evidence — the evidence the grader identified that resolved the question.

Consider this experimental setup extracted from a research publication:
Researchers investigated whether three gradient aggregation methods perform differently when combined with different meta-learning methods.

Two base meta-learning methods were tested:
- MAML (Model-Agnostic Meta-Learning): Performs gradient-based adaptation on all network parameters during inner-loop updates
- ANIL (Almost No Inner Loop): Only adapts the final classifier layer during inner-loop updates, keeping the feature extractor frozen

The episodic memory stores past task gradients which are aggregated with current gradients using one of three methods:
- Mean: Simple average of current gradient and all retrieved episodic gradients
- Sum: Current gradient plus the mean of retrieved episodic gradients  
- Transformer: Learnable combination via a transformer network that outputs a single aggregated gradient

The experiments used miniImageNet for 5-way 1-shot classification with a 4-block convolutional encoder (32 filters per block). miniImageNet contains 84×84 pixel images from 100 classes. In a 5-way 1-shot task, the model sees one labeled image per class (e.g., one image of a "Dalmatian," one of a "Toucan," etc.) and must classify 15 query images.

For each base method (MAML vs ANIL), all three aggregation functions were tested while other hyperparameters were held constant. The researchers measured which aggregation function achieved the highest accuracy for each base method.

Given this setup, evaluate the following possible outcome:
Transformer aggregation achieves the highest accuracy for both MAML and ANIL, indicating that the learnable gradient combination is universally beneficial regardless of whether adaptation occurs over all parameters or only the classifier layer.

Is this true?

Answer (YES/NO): NO